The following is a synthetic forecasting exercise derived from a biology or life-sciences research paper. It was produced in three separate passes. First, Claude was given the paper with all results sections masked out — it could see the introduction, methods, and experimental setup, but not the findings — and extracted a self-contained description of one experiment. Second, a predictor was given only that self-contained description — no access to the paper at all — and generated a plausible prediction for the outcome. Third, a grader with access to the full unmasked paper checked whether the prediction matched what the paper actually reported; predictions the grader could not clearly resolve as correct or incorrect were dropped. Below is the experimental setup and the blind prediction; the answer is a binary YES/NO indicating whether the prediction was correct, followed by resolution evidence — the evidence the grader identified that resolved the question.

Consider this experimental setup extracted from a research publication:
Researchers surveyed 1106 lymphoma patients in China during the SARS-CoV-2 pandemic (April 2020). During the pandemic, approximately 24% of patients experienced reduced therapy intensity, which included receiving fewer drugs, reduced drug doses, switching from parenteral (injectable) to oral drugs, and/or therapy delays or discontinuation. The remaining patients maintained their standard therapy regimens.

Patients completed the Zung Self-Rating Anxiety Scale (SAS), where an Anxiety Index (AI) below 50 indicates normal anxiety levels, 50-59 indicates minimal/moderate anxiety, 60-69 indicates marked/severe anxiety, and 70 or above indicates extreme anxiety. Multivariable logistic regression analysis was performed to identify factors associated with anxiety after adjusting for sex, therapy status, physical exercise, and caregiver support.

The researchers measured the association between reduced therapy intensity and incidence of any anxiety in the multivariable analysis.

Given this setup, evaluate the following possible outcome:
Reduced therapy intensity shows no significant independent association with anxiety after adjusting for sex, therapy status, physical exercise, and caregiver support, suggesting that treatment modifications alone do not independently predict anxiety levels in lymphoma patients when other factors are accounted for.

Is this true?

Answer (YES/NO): NO